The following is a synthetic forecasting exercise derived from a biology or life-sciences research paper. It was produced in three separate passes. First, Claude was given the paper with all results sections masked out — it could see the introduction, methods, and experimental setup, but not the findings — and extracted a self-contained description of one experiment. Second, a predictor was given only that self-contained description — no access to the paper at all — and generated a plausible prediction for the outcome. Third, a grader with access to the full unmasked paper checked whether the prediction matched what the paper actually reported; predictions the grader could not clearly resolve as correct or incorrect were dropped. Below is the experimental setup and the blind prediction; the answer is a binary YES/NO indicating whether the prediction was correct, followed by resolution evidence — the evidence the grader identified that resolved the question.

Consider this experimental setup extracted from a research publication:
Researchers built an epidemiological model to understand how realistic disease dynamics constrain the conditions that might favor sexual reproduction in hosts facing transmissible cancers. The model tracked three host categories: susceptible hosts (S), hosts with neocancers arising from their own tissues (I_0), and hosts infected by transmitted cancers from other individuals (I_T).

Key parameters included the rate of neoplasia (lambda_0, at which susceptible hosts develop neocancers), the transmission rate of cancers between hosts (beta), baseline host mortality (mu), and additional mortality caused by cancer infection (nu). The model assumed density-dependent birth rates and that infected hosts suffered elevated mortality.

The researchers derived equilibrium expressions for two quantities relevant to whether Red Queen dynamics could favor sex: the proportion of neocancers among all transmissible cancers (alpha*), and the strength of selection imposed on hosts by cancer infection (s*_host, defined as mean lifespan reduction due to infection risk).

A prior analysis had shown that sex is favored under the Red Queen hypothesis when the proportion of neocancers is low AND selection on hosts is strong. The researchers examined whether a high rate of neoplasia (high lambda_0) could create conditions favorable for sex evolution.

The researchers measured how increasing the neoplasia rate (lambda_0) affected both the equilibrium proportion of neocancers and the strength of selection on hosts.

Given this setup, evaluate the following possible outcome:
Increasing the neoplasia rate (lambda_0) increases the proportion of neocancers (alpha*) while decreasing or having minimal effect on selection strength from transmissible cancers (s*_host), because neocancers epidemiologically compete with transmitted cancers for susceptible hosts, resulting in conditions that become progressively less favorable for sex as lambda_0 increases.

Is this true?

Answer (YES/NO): NO